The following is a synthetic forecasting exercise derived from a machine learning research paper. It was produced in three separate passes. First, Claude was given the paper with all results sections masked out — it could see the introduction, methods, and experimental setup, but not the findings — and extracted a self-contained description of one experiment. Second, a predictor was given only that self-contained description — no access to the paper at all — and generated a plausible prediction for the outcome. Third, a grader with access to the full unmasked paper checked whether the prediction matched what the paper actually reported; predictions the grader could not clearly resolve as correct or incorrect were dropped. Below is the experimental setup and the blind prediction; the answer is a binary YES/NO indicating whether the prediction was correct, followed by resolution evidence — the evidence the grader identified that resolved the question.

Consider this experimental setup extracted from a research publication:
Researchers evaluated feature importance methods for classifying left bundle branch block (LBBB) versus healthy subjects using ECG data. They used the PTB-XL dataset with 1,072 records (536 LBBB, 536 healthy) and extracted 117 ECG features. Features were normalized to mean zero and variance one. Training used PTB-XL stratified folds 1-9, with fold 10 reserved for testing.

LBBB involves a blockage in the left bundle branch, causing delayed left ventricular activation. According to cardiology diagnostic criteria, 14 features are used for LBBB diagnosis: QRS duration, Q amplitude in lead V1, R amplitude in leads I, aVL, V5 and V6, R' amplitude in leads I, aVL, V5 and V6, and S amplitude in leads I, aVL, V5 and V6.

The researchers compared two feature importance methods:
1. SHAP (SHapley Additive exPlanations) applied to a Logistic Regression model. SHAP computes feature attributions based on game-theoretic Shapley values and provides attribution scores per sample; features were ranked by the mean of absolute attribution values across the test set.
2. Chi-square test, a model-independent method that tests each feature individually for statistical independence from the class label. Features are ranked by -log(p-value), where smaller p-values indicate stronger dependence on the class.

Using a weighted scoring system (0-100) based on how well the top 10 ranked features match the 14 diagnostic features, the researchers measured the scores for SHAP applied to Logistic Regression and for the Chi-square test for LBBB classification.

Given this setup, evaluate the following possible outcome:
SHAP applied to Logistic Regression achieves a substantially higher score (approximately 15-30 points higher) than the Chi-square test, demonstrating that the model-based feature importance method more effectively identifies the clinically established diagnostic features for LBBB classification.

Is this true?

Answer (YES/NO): NO